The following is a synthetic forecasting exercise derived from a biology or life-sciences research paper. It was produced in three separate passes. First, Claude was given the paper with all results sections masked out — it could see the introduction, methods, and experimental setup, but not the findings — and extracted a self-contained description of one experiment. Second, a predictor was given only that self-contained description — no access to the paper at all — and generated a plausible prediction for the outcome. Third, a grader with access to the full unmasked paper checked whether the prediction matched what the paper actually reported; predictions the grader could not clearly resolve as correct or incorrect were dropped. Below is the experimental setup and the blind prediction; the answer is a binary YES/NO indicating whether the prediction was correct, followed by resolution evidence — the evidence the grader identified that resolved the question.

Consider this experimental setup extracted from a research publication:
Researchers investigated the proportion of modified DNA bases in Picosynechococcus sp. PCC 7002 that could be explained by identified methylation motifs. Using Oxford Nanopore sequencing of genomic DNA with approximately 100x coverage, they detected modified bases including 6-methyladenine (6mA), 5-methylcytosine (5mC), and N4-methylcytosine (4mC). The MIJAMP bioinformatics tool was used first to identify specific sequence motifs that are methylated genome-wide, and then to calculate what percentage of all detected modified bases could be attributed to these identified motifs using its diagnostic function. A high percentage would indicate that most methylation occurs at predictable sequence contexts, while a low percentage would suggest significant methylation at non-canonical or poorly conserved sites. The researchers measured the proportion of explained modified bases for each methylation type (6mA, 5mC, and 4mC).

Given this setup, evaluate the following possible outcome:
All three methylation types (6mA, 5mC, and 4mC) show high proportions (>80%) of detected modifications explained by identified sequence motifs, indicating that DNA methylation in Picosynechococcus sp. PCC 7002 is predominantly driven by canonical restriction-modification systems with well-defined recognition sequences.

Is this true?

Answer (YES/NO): YES